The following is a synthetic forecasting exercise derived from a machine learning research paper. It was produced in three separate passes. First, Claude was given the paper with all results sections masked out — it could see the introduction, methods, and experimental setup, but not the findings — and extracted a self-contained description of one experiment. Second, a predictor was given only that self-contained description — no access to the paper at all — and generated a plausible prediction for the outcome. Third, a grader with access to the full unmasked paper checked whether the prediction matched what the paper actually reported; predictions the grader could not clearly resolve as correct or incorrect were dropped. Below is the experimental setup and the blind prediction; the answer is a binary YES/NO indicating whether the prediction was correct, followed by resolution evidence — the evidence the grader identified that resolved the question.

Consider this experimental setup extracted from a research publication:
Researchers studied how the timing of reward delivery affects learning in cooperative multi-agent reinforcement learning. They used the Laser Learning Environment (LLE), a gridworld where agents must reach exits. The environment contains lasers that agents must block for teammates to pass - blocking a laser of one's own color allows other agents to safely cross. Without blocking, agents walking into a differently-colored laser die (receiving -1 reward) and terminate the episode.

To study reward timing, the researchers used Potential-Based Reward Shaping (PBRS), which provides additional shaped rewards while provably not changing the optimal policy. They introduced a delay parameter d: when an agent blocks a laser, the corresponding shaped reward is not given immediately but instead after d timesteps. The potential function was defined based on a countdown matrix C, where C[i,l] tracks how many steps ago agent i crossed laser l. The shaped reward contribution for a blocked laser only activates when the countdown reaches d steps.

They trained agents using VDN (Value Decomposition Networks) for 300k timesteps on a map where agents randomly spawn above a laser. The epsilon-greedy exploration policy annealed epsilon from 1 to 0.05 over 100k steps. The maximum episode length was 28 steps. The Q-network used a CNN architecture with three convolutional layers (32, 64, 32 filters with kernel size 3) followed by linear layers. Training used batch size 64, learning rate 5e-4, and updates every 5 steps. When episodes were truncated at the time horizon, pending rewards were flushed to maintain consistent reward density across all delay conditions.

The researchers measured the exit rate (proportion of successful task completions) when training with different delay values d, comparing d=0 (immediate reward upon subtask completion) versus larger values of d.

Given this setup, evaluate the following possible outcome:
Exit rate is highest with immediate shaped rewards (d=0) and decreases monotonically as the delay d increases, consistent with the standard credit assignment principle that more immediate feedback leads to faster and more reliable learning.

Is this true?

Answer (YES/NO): YES